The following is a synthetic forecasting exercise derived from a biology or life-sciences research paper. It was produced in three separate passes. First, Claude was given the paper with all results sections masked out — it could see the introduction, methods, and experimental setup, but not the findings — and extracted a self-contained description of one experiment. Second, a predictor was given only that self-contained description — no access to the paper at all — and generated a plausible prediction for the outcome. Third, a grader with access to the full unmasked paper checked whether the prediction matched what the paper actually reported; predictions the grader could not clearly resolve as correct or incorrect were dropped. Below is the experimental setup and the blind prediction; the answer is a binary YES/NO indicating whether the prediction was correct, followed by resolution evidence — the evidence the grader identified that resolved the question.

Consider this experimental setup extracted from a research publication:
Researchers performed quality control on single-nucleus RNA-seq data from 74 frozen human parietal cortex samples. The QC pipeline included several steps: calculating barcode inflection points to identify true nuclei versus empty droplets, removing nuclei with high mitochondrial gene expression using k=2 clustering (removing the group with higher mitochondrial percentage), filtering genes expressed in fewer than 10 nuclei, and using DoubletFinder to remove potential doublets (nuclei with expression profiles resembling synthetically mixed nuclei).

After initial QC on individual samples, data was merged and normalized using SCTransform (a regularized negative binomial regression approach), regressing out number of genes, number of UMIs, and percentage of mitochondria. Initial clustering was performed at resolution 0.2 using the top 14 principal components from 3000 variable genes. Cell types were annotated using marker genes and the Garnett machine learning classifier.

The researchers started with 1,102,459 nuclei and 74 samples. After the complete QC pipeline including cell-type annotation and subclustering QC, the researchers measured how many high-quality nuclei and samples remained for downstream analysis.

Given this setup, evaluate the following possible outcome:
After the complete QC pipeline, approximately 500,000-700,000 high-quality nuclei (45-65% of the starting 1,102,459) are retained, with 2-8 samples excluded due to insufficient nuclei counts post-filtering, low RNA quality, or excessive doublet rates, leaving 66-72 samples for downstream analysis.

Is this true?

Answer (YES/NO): NO